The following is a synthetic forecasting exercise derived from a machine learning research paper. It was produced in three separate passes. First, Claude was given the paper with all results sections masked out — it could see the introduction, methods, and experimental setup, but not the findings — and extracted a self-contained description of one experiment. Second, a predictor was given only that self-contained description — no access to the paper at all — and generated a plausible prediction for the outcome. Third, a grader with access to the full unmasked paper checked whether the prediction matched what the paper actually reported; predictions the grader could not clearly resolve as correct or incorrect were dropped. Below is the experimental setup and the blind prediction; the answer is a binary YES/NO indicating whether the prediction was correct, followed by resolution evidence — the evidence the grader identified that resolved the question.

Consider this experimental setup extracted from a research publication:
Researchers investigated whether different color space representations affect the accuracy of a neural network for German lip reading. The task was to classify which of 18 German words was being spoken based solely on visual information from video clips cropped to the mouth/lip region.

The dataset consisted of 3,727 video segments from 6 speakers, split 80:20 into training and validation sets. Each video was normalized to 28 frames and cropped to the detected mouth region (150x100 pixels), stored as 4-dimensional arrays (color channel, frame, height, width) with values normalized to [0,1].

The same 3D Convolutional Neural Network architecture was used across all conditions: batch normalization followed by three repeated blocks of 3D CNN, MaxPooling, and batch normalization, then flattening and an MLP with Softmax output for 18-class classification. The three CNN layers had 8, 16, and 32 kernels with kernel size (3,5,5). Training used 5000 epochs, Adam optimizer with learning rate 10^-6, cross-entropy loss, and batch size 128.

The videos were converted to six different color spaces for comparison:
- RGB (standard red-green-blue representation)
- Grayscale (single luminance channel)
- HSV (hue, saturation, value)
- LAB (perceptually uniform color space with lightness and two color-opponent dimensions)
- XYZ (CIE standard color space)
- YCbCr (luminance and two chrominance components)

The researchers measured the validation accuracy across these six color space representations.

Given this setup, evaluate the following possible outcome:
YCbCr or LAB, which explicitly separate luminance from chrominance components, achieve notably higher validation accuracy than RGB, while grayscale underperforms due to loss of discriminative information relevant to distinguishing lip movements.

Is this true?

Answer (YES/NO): NO